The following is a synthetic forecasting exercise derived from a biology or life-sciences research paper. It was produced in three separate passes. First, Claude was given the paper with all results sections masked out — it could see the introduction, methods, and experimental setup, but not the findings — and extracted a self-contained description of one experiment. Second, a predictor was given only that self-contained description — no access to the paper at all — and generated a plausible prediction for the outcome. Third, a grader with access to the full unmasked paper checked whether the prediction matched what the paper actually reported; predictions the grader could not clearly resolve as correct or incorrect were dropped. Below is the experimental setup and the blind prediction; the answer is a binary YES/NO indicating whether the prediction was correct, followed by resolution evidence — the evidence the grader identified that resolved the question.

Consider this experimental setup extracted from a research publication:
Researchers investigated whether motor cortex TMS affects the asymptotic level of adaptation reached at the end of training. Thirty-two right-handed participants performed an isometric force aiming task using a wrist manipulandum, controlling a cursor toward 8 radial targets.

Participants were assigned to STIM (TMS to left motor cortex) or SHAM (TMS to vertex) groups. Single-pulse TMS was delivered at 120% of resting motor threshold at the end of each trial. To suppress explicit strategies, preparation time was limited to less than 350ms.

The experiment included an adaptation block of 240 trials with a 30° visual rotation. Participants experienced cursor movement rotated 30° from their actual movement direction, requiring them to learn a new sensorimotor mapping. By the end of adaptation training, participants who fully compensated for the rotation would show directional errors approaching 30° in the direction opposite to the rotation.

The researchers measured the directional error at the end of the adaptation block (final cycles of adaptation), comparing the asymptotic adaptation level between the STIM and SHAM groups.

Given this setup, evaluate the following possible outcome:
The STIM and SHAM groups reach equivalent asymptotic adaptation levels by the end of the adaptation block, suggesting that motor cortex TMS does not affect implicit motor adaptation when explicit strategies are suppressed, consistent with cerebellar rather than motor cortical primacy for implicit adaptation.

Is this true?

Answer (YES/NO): NO